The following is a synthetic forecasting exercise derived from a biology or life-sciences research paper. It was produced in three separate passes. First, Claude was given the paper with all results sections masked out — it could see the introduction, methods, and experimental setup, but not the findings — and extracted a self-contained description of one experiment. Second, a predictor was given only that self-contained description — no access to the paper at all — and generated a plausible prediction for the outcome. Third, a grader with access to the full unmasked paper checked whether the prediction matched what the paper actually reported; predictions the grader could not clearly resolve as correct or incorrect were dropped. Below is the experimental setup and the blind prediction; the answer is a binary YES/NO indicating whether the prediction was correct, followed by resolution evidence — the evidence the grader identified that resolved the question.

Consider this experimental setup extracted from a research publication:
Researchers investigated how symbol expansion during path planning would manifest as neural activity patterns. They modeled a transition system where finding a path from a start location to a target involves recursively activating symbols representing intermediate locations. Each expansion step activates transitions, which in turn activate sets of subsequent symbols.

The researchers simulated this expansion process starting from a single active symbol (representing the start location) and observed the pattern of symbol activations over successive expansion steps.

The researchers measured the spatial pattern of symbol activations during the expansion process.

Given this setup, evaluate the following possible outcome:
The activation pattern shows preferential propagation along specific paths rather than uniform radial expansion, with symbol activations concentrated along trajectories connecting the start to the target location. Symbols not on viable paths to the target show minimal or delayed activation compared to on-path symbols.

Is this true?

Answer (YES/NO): NO